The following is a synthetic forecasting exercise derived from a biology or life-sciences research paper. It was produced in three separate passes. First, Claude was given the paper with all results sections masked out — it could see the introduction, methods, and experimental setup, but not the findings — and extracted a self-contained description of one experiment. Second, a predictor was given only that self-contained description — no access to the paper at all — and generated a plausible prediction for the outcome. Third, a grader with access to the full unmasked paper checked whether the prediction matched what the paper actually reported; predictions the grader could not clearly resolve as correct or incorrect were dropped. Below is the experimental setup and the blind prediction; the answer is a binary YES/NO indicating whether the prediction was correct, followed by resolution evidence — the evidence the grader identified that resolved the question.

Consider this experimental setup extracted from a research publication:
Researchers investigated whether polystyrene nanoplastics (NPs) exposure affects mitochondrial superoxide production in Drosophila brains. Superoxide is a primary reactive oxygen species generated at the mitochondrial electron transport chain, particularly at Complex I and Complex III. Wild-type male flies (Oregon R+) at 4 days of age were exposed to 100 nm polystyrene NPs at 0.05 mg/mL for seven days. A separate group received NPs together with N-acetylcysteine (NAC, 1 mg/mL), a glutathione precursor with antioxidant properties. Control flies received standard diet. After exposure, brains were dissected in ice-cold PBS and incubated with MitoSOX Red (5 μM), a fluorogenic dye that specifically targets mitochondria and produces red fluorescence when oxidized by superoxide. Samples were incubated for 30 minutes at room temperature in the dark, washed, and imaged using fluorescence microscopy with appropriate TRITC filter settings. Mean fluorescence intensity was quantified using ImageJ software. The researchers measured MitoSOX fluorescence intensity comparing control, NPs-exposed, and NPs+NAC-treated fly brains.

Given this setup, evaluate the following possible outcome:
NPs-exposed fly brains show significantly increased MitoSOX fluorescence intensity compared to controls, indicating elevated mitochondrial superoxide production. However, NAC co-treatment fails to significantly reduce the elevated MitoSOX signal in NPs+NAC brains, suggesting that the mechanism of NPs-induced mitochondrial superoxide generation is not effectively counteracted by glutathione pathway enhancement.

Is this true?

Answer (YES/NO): NO